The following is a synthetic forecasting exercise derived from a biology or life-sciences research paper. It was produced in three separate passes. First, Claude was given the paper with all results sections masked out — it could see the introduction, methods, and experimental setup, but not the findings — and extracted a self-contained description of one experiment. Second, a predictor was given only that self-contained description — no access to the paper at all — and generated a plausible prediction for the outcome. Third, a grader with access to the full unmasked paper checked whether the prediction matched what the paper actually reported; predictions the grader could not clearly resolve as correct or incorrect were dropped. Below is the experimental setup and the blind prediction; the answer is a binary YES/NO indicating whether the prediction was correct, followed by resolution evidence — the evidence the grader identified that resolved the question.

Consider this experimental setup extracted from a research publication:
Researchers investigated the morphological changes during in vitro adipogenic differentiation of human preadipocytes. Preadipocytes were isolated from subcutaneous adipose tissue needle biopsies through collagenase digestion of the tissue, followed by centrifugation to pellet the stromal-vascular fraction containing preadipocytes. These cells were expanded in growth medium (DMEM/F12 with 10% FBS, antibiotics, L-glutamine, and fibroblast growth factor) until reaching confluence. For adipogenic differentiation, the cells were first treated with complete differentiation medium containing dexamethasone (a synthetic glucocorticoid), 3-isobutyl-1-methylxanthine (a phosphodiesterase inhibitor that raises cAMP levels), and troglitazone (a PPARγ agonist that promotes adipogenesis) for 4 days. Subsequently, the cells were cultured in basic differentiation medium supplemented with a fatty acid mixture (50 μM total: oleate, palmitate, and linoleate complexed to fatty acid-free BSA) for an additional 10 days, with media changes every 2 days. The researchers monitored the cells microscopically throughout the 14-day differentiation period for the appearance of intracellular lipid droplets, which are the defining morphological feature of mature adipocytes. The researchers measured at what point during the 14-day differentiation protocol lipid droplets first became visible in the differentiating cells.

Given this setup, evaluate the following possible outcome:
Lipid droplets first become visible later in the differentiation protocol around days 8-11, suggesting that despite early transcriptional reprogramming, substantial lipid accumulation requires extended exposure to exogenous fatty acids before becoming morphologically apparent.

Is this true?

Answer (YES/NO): NO